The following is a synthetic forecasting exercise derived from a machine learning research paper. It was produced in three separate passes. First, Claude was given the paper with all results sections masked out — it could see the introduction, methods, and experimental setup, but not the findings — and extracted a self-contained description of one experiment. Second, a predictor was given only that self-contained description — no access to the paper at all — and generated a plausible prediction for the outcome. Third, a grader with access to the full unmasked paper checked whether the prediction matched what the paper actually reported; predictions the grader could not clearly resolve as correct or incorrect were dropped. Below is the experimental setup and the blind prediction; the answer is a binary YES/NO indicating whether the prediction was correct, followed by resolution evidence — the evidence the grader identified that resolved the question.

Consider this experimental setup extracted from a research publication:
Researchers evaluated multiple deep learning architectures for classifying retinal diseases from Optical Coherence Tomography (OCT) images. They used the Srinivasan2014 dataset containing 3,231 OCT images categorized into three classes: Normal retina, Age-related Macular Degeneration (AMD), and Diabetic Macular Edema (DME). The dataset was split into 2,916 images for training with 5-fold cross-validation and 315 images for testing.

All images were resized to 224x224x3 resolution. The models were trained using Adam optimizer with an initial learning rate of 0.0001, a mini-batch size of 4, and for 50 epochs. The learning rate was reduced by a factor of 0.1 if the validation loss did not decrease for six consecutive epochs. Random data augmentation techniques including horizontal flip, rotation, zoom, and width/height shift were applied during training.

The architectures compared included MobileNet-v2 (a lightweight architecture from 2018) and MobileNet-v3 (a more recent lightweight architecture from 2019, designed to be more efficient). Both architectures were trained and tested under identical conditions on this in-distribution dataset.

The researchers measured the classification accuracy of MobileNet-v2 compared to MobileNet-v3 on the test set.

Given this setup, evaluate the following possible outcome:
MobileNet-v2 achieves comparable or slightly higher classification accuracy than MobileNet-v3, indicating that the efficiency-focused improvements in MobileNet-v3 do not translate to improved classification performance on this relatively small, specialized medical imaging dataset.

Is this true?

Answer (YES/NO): NO